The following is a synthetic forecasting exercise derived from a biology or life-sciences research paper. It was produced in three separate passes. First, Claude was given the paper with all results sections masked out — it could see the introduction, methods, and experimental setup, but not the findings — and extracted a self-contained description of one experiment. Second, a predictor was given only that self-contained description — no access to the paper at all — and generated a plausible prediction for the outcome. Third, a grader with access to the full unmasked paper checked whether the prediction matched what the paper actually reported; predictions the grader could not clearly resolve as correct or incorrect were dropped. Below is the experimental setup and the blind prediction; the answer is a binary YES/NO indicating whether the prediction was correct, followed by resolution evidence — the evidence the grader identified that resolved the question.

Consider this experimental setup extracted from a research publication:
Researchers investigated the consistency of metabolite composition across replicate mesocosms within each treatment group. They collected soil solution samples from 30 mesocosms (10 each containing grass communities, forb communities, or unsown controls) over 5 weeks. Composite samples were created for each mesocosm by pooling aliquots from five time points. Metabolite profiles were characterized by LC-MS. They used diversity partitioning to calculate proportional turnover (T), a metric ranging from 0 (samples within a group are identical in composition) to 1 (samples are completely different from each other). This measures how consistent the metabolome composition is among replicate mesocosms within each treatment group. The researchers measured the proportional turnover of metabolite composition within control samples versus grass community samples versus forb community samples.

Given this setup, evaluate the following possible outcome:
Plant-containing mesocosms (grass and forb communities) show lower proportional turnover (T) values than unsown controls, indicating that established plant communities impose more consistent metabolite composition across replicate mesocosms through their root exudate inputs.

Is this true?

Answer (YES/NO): NO